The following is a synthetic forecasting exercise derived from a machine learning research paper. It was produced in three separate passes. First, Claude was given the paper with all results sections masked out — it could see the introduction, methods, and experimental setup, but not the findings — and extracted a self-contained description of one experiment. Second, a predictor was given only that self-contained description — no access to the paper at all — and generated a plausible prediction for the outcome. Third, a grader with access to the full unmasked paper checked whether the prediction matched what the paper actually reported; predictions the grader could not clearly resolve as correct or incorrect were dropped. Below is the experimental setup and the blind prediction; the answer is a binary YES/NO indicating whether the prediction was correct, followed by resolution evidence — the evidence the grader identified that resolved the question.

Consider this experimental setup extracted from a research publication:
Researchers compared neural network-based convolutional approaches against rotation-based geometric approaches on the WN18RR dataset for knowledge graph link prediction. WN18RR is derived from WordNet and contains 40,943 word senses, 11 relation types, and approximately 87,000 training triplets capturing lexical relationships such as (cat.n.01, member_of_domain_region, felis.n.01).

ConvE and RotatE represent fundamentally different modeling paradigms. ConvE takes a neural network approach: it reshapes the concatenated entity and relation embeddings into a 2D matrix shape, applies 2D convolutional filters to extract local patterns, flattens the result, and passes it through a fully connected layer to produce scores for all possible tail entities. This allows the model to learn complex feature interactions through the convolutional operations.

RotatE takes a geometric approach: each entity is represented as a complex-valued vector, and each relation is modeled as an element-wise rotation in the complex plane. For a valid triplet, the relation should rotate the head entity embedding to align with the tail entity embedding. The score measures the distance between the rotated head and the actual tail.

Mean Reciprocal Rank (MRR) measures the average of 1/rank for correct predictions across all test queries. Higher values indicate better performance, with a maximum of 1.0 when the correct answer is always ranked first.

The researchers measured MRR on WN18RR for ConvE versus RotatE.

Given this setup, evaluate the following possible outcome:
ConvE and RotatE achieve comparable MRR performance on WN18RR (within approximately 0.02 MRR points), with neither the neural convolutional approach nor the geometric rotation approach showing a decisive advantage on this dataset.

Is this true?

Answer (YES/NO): NO